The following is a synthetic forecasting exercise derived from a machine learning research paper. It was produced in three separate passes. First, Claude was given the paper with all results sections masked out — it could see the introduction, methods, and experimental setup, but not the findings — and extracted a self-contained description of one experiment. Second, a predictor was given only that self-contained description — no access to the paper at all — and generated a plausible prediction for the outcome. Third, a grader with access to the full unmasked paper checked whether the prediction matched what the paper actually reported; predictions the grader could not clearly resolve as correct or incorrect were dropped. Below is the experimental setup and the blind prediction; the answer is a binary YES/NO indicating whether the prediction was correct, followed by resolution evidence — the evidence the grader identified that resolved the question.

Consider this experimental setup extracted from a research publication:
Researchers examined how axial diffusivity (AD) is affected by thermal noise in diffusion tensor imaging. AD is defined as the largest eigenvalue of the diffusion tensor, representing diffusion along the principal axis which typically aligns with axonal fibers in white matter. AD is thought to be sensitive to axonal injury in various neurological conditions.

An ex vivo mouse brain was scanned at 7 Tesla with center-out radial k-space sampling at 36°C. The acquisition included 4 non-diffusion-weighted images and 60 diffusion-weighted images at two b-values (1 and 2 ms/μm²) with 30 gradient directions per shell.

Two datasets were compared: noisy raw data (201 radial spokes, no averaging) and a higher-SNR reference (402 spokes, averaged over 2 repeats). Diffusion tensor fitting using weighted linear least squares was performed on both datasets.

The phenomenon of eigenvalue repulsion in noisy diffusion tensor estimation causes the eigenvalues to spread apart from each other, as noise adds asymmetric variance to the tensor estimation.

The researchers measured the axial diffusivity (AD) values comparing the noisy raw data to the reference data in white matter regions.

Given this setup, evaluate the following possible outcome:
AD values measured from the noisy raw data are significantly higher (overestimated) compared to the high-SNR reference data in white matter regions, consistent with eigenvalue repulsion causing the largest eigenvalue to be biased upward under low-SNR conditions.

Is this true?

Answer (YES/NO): YES